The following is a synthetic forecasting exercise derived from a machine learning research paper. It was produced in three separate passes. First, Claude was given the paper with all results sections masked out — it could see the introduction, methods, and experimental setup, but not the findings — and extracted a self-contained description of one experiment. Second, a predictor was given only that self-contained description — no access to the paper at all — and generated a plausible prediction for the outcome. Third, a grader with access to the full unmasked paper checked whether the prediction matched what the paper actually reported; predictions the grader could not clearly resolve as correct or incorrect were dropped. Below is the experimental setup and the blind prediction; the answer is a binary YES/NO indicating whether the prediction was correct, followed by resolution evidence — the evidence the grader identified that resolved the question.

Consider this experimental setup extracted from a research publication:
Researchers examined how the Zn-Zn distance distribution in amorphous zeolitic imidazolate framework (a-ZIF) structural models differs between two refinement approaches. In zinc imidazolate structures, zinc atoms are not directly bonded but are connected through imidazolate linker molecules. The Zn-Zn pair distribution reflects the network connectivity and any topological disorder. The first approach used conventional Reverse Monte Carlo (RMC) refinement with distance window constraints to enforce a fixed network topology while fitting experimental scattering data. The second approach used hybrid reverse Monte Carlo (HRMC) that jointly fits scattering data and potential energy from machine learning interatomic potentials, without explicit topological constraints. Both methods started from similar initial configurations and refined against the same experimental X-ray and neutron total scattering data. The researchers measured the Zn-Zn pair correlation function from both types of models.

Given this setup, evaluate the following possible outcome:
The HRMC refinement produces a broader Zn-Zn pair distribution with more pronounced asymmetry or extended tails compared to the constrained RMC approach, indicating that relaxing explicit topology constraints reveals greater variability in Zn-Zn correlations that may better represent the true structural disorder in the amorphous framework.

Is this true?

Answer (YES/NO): YES